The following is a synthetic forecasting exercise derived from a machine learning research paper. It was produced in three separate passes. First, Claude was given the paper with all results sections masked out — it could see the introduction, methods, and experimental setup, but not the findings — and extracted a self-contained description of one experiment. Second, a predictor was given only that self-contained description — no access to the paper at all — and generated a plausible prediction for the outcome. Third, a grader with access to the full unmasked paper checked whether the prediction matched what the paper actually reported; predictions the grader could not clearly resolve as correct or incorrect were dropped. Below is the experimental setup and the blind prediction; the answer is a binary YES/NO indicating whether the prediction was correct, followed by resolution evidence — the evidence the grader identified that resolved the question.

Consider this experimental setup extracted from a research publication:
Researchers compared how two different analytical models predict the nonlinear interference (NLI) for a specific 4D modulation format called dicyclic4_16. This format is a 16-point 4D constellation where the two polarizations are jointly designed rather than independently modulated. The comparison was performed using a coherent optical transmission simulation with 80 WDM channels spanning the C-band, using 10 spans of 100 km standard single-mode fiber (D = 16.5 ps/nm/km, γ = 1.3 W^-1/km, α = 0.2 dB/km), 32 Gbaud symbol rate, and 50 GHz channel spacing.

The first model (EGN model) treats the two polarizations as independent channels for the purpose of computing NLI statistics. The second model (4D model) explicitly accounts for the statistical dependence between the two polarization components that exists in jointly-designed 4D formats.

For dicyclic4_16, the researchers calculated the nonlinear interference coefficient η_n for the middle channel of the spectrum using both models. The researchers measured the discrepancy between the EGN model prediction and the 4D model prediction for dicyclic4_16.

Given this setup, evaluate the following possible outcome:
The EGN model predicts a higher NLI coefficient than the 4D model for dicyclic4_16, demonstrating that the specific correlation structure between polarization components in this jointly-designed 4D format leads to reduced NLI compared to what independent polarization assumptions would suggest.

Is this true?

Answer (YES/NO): YES